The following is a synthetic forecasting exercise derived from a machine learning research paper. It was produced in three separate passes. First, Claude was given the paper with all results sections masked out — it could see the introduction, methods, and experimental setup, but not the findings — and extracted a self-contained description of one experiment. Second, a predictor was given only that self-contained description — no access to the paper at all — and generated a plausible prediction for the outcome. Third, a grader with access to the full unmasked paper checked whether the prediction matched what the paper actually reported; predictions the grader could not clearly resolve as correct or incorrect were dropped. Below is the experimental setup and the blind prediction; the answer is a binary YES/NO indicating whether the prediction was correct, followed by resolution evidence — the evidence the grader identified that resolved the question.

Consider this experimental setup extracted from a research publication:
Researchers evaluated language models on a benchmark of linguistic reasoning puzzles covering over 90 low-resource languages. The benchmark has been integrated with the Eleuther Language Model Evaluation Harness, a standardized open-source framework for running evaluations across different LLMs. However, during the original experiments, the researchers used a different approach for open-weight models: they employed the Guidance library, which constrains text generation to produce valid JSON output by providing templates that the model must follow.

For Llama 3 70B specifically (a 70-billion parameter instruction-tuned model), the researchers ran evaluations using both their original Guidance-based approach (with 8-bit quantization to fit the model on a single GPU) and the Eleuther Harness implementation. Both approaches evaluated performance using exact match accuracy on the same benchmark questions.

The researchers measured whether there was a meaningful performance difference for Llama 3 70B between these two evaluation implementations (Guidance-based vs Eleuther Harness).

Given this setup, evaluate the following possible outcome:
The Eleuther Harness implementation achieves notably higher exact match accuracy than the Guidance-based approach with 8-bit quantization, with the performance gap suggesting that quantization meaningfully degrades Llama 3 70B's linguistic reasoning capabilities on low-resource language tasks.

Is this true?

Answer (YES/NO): NO